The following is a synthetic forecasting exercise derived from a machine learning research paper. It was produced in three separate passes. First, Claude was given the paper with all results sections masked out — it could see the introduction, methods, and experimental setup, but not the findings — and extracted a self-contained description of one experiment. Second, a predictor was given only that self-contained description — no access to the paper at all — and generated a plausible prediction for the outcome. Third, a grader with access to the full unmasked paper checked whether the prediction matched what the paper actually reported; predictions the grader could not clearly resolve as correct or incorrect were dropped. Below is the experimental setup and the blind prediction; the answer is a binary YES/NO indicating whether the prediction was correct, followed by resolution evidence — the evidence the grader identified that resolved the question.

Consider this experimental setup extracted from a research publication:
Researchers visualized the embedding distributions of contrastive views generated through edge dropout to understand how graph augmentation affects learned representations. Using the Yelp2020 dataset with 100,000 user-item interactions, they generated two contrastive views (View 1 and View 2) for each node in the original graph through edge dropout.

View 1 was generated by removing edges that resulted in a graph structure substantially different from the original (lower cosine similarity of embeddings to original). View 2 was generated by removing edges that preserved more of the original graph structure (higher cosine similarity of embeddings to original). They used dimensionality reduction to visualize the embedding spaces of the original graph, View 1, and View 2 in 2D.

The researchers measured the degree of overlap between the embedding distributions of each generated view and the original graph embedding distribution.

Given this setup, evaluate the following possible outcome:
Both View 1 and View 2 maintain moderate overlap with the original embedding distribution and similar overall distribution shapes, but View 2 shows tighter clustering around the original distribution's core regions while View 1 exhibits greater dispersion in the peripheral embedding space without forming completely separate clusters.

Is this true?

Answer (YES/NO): NO